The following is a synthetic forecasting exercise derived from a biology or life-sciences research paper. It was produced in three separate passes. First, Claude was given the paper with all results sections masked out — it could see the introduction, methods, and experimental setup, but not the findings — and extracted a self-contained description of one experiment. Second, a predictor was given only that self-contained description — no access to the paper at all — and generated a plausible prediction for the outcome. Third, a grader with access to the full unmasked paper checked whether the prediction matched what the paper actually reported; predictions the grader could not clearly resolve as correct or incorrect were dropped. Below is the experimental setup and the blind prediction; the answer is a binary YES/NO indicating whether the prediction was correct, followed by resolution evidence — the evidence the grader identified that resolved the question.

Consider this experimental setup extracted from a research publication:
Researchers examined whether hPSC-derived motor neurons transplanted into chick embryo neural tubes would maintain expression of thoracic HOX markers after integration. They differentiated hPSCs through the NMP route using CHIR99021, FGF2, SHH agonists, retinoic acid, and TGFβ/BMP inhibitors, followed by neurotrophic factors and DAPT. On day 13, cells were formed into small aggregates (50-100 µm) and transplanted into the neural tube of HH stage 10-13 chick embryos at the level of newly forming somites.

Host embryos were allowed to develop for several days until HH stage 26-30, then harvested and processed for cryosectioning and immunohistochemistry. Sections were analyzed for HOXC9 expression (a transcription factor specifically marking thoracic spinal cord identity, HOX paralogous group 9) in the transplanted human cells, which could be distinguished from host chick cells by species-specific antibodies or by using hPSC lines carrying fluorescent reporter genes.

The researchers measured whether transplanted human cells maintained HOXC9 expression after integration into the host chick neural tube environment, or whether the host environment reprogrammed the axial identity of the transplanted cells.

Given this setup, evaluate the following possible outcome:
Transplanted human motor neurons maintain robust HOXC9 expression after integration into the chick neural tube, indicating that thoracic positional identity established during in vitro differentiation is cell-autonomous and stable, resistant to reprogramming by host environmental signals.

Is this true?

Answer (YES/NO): YES